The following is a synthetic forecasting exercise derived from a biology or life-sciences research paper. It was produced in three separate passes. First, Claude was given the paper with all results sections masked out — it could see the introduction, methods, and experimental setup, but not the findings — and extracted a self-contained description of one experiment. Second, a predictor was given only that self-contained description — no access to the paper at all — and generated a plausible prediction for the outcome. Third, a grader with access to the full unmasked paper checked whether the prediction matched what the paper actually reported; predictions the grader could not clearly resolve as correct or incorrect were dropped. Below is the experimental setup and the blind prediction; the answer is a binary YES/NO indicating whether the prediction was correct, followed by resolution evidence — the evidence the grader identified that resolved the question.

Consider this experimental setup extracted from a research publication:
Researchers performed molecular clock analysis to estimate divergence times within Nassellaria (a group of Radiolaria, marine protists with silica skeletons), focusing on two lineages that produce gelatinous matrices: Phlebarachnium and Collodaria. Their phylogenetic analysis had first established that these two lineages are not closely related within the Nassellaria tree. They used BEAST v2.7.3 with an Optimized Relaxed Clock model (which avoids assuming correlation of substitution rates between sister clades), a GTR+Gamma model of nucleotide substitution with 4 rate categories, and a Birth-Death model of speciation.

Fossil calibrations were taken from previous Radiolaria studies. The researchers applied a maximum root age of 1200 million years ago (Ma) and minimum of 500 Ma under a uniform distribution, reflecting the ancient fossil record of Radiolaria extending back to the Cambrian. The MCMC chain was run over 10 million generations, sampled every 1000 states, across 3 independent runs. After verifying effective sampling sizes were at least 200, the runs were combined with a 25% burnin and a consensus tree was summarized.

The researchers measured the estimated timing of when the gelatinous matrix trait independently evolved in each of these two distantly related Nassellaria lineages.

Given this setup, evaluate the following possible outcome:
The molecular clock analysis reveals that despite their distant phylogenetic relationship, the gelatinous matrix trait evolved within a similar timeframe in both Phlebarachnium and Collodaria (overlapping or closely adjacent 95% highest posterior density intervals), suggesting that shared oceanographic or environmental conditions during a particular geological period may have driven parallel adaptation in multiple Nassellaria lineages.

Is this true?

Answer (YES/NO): YES